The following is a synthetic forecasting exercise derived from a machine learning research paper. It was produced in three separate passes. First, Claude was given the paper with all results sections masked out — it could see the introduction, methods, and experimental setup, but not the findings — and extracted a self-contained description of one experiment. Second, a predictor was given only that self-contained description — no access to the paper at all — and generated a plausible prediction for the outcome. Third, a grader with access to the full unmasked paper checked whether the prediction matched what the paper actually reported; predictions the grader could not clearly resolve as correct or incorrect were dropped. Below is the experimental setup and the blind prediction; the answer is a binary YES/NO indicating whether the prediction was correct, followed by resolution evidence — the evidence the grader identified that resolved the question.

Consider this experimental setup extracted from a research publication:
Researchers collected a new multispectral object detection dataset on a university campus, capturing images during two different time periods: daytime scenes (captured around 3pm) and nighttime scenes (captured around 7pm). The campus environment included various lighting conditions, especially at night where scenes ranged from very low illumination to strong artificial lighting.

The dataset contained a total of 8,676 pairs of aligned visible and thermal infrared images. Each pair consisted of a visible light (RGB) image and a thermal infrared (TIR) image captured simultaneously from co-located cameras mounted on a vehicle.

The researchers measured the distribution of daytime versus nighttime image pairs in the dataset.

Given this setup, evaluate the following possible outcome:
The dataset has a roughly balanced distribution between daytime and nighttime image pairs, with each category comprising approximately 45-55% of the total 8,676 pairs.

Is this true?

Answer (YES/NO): NO